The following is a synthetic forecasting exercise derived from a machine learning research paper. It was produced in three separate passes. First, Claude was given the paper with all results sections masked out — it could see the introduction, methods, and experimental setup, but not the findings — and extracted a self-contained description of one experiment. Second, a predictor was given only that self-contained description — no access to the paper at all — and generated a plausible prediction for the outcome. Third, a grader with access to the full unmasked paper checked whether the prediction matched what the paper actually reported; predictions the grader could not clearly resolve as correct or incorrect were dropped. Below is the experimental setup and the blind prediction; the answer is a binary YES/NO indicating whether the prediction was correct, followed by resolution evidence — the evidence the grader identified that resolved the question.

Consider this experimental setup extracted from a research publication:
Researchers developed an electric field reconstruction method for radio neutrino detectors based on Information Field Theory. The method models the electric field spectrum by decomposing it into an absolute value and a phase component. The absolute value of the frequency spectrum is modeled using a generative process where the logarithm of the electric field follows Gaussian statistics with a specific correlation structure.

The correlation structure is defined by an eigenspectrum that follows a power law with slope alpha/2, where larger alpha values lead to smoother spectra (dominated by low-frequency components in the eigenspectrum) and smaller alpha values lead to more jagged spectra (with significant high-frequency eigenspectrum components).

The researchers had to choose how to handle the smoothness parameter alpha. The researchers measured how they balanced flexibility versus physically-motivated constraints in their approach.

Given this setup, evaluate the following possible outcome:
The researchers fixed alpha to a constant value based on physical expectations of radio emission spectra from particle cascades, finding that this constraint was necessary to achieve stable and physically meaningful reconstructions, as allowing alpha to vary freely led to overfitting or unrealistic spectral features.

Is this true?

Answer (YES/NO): NO